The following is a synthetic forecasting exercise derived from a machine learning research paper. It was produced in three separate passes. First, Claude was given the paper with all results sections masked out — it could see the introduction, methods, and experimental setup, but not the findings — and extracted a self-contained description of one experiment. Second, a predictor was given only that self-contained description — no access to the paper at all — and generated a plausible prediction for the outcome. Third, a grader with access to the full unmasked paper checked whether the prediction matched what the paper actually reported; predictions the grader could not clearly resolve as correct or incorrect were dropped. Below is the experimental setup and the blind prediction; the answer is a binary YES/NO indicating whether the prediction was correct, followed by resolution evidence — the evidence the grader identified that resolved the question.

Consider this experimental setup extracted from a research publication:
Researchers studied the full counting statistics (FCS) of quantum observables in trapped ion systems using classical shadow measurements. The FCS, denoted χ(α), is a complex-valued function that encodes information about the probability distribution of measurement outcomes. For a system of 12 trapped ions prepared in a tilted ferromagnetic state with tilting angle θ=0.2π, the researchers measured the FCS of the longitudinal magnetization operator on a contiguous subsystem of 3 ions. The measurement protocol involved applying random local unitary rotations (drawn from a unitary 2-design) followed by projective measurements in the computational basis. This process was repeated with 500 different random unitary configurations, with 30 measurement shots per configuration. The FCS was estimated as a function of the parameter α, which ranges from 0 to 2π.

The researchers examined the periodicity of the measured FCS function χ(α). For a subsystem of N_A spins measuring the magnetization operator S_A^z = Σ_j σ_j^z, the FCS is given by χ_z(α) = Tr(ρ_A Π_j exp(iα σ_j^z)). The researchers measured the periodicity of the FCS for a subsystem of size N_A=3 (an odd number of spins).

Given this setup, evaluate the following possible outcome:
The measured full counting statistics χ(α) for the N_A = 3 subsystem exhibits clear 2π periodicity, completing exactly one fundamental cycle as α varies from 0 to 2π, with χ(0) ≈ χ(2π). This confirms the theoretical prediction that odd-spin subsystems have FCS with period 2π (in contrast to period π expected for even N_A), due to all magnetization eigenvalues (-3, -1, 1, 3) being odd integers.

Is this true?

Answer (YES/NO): YES